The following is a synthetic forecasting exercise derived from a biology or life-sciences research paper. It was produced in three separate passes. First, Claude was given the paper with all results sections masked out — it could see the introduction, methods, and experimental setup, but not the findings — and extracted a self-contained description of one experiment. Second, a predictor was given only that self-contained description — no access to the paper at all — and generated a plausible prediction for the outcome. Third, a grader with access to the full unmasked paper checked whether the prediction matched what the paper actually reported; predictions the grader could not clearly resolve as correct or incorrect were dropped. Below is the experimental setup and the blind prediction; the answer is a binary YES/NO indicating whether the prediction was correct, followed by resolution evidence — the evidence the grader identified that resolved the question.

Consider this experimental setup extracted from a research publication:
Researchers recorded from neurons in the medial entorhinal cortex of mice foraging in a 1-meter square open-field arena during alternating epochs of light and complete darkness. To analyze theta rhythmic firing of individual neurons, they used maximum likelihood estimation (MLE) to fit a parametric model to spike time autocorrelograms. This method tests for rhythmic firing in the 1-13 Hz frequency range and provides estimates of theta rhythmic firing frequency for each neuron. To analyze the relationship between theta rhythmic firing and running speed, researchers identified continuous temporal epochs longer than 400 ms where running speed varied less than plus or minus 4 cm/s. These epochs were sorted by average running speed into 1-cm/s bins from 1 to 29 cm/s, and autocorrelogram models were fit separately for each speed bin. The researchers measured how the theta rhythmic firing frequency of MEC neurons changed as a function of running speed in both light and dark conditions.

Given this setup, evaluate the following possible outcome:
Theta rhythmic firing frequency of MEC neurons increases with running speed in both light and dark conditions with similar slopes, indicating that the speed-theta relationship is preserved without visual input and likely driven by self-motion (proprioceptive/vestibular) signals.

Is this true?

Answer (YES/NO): NO